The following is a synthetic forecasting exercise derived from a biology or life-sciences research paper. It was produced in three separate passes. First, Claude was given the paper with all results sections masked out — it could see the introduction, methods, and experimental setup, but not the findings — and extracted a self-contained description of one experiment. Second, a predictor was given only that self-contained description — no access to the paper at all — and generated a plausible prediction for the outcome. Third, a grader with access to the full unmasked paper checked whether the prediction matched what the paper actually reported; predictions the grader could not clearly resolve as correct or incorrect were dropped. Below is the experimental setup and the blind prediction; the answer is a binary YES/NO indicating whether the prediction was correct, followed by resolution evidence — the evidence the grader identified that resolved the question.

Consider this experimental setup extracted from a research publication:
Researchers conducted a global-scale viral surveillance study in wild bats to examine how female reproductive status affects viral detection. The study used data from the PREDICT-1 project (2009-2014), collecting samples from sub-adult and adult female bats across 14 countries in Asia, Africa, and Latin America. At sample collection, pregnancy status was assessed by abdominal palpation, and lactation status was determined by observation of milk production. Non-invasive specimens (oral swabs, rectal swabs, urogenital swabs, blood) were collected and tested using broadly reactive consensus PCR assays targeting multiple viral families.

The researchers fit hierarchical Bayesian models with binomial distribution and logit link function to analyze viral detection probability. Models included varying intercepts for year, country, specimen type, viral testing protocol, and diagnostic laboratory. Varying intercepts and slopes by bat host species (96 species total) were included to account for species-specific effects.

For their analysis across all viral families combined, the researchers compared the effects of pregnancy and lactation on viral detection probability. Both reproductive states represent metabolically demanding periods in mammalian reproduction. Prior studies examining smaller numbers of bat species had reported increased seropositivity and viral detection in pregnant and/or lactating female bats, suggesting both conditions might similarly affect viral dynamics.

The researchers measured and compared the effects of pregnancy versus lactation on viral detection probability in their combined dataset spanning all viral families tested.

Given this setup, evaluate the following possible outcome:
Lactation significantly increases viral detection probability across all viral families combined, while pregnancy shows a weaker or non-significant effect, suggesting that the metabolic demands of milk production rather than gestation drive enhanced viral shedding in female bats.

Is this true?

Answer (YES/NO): NO